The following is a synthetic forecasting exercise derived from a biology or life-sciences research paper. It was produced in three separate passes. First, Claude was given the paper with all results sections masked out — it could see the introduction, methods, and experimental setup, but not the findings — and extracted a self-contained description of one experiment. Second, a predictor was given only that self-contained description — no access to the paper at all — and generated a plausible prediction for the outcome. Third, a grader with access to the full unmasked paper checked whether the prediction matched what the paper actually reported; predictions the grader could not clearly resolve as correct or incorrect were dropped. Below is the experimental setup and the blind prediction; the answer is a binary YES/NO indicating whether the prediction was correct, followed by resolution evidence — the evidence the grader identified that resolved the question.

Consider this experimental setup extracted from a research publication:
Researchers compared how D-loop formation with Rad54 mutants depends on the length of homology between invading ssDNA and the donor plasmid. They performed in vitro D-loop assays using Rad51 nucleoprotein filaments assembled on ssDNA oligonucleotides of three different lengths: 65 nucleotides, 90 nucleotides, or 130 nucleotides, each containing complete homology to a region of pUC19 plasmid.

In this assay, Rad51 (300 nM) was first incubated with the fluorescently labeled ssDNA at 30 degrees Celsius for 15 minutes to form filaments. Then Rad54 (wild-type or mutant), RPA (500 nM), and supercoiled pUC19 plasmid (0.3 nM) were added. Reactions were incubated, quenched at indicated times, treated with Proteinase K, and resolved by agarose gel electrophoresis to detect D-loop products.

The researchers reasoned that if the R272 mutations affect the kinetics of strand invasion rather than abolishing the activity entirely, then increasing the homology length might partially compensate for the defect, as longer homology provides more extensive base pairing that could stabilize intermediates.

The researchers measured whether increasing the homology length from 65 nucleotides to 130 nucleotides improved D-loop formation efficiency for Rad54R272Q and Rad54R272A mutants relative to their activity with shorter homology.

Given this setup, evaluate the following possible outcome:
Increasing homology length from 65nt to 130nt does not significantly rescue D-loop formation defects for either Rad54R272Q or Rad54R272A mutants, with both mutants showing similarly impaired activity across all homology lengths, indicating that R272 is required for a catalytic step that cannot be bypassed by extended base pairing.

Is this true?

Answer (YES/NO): NO